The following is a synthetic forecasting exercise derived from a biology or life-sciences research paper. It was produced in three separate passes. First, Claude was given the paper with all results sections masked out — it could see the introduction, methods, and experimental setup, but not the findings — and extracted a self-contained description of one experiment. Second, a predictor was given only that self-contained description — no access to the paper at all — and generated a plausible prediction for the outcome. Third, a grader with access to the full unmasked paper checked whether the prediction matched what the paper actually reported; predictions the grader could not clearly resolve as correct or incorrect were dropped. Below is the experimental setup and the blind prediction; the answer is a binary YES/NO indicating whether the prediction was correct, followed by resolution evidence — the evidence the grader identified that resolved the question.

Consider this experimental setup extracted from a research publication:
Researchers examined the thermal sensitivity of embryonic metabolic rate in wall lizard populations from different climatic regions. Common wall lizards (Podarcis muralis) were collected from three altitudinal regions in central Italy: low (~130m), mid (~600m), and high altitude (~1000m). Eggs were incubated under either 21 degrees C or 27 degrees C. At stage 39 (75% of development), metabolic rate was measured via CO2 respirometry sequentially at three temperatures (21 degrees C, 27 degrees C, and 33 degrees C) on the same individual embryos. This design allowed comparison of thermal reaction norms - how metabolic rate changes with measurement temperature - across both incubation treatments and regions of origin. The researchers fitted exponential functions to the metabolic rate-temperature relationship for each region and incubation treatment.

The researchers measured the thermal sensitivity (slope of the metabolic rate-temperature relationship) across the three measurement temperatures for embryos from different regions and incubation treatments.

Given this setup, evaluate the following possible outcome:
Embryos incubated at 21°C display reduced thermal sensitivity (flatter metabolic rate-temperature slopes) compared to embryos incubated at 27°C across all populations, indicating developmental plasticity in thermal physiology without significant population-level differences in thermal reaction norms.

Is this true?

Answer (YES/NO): NO